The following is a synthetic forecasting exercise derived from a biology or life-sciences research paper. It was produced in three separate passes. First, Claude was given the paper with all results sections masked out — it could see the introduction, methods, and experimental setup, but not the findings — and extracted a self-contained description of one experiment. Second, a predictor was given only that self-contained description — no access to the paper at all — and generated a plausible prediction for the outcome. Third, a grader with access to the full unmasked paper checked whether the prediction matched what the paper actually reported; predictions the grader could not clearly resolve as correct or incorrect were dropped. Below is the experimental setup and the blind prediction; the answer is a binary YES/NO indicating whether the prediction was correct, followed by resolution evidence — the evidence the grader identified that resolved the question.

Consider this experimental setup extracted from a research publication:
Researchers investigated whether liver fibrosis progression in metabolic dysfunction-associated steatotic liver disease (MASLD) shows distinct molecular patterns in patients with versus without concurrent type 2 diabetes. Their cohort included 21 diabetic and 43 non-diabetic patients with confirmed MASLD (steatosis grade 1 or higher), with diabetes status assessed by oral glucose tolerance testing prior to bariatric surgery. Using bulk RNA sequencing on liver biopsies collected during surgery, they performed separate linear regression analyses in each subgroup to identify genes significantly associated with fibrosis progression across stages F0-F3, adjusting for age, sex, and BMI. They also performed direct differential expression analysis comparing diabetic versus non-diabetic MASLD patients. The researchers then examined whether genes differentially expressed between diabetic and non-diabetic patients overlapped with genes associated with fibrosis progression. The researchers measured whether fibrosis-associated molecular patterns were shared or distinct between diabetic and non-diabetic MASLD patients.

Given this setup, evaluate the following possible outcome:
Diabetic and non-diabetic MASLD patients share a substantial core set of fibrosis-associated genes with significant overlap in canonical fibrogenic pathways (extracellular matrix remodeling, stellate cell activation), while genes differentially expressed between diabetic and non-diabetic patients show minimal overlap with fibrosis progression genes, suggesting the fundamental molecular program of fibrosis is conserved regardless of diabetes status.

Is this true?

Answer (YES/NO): NO